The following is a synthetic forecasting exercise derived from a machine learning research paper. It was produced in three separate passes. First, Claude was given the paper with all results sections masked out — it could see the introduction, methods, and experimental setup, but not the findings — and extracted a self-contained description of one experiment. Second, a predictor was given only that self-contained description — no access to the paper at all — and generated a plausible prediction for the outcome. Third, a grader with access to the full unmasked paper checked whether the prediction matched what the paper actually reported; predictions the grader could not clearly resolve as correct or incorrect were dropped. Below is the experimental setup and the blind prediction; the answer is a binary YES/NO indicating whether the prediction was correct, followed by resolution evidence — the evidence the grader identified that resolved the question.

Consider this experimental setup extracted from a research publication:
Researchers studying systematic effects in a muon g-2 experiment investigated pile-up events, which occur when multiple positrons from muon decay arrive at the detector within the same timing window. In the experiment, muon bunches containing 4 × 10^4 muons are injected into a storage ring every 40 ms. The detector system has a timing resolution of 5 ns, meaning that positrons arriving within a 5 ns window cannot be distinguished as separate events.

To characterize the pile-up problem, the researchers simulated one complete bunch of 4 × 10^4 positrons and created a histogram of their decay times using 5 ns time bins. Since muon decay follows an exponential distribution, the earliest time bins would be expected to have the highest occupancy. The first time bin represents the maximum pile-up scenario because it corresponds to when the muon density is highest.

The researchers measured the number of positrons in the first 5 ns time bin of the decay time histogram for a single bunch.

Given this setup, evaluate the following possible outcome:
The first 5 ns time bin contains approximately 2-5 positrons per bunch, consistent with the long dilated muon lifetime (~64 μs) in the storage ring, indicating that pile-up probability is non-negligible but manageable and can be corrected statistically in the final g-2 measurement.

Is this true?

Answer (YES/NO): NO